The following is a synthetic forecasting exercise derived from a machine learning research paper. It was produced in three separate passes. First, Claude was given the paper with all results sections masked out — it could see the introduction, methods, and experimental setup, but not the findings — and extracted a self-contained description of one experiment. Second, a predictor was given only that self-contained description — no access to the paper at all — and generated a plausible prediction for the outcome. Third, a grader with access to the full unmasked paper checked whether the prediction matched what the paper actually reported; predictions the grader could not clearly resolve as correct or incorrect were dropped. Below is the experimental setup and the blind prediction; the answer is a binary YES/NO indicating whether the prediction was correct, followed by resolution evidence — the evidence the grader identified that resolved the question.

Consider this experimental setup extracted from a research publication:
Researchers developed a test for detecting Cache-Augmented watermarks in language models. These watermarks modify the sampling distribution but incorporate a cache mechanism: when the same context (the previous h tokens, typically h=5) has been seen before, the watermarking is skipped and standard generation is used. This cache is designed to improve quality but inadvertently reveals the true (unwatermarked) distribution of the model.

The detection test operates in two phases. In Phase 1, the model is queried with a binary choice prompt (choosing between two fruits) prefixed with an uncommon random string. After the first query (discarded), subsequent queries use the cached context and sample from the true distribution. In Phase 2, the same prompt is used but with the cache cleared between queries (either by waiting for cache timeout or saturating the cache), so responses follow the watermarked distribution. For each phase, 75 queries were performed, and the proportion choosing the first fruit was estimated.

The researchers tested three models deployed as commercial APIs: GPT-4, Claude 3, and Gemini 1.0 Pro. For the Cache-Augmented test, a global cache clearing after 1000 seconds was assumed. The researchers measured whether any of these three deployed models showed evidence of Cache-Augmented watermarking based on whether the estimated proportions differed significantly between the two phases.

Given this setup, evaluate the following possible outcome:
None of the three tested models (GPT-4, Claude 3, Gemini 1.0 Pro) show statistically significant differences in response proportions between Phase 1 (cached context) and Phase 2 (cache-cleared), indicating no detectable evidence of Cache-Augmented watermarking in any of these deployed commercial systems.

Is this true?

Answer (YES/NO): YES